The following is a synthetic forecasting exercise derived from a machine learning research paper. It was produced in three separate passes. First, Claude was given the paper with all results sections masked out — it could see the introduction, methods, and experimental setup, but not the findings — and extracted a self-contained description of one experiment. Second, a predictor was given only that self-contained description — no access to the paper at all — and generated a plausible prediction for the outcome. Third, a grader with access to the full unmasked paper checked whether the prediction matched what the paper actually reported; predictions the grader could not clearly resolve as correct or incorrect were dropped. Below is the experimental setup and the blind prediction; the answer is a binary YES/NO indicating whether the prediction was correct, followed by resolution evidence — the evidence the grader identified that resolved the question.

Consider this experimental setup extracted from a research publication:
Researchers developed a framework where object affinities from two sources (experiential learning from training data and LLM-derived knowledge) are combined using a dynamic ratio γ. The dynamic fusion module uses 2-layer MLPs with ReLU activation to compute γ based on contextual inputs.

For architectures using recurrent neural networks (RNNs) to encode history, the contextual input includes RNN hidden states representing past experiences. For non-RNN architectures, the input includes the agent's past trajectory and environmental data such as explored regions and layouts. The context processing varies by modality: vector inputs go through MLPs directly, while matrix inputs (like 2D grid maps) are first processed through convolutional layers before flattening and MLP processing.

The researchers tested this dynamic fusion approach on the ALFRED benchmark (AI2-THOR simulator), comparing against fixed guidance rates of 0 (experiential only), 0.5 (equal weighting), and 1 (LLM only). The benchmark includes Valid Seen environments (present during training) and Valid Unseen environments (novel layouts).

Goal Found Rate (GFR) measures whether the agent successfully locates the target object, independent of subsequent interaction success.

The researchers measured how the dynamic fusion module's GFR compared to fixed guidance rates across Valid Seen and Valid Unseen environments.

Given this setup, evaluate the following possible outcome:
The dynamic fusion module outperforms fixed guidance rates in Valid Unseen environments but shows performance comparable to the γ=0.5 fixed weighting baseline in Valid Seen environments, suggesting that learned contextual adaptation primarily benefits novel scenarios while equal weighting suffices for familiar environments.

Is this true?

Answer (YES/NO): YES